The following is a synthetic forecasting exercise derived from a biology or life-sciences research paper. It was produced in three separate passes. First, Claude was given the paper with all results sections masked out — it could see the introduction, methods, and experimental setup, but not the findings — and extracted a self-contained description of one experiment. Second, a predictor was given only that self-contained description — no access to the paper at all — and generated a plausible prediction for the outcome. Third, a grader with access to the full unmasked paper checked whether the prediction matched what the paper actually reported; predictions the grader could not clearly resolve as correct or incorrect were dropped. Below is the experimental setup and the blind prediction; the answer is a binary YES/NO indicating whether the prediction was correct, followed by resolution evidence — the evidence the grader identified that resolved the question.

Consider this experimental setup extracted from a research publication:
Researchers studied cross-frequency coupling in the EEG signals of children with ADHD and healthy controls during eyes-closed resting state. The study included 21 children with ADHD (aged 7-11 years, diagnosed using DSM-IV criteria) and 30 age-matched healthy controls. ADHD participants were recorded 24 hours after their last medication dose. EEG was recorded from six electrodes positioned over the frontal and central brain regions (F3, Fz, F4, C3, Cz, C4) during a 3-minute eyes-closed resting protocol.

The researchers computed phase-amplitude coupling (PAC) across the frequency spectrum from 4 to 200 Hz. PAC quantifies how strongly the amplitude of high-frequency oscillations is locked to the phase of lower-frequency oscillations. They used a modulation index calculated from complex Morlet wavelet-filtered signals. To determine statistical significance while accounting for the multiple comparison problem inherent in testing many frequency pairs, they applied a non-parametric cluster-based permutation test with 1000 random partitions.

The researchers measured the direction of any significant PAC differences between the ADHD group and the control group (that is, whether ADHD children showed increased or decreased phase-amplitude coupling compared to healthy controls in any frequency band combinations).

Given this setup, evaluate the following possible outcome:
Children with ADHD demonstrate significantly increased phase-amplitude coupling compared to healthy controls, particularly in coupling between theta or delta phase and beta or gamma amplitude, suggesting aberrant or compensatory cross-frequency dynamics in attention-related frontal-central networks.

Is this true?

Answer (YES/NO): NO